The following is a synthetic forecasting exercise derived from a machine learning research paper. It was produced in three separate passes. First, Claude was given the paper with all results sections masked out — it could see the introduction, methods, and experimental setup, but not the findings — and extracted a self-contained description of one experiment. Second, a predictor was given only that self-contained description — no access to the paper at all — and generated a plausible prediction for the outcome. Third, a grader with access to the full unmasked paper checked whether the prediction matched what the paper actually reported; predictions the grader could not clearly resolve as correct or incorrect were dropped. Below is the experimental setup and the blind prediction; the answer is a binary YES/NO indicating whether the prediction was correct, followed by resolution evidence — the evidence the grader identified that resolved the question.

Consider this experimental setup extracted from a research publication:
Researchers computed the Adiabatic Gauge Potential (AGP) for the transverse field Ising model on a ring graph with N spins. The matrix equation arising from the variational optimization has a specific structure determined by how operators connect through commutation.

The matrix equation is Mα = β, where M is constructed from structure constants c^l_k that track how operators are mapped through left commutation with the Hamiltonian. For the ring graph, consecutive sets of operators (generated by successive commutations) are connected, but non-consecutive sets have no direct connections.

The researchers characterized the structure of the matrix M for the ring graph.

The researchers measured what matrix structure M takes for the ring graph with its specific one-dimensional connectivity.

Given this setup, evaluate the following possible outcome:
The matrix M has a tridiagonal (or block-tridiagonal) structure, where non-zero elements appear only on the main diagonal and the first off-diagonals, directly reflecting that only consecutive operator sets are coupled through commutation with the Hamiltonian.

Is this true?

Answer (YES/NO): YES